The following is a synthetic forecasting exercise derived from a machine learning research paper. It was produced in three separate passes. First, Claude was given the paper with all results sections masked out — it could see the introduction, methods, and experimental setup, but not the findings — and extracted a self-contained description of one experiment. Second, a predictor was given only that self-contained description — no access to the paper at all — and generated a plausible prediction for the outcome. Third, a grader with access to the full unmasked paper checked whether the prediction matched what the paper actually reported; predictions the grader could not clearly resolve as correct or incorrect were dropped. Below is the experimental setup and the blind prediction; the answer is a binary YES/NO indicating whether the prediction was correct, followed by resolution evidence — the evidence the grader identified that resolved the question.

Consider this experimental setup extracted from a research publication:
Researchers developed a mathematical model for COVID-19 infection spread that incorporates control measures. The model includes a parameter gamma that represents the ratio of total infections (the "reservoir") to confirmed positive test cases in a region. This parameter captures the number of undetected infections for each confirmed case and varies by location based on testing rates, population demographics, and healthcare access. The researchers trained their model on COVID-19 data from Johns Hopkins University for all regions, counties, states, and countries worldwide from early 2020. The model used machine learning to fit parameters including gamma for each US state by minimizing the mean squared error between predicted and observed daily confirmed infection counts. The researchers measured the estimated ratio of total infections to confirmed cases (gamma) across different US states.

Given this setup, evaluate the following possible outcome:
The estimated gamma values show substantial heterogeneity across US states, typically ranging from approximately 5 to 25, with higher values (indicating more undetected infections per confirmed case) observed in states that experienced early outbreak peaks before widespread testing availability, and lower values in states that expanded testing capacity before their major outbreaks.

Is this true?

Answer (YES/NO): NO